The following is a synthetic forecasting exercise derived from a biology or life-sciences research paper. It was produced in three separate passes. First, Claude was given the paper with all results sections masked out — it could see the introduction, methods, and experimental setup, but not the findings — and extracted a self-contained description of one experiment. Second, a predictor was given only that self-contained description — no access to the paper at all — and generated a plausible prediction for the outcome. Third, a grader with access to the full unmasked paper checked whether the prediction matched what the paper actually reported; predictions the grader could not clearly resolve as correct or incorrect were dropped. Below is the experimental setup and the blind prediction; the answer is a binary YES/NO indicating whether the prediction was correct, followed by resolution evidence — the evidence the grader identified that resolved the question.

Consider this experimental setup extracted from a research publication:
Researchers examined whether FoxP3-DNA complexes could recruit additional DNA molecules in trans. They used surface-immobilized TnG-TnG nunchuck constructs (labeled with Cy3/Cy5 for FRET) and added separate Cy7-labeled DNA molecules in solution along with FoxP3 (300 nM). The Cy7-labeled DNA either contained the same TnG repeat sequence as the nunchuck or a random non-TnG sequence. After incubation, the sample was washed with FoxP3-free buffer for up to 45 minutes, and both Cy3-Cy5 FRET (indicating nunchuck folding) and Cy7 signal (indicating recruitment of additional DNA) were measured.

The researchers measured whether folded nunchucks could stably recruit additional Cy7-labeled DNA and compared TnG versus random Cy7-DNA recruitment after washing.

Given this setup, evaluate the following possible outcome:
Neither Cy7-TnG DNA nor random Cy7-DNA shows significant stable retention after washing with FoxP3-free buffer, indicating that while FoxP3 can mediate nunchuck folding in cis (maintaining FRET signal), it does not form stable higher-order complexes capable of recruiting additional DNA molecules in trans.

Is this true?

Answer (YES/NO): NO